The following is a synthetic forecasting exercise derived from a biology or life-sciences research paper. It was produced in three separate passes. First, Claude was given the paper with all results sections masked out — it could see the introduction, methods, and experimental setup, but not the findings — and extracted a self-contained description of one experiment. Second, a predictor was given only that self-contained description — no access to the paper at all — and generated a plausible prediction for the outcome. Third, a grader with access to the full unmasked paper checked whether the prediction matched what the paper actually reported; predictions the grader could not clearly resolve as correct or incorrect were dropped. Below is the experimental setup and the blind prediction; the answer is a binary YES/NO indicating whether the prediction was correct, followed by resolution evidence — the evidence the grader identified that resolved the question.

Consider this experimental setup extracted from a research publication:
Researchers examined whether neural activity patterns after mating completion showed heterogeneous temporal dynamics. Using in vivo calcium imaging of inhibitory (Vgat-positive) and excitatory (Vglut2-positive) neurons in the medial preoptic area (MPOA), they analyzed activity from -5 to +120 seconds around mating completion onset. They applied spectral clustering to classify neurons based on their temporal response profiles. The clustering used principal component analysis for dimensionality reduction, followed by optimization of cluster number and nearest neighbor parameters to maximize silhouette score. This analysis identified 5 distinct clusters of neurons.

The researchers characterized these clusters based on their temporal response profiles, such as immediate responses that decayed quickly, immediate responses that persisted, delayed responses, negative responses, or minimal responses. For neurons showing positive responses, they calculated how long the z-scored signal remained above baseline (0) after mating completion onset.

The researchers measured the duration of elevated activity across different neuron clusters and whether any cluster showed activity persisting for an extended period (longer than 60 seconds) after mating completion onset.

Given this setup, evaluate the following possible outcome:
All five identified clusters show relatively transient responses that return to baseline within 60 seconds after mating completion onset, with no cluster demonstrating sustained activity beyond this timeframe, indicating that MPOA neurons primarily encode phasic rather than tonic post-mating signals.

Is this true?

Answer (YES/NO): NO